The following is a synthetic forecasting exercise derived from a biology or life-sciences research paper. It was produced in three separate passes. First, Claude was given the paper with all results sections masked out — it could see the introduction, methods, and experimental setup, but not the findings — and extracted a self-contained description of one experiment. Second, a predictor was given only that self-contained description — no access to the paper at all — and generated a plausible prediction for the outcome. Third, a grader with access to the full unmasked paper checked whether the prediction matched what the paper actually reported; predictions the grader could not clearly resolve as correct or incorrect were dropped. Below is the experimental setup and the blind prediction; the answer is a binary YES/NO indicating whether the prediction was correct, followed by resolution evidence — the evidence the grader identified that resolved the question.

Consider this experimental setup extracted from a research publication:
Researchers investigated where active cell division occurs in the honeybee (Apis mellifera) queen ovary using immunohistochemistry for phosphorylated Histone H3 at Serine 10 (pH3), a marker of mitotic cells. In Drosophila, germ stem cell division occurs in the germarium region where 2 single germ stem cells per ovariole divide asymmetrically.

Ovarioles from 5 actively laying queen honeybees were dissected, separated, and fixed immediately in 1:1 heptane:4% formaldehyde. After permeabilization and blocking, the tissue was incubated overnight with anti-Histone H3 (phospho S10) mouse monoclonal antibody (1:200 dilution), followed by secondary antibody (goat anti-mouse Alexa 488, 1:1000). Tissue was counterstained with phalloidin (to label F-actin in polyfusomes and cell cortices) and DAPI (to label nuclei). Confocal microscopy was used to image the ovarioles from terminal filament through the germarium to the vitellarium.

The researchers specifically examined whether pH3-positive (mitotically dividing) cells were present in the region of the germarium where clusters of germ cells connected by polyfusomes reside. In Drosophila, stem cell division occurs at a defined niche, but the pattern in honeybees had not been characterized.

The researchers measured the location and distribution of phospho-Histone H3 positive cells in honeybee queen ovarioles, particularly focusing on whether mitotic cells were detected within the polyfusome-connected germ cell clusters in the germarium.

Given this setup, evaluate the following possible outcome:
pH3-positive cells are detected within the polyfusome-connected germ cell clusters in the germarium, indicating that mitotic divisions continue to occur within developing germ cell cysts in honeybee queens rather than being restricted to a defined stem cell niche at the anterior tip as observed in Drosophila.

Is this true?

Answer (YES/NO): YES